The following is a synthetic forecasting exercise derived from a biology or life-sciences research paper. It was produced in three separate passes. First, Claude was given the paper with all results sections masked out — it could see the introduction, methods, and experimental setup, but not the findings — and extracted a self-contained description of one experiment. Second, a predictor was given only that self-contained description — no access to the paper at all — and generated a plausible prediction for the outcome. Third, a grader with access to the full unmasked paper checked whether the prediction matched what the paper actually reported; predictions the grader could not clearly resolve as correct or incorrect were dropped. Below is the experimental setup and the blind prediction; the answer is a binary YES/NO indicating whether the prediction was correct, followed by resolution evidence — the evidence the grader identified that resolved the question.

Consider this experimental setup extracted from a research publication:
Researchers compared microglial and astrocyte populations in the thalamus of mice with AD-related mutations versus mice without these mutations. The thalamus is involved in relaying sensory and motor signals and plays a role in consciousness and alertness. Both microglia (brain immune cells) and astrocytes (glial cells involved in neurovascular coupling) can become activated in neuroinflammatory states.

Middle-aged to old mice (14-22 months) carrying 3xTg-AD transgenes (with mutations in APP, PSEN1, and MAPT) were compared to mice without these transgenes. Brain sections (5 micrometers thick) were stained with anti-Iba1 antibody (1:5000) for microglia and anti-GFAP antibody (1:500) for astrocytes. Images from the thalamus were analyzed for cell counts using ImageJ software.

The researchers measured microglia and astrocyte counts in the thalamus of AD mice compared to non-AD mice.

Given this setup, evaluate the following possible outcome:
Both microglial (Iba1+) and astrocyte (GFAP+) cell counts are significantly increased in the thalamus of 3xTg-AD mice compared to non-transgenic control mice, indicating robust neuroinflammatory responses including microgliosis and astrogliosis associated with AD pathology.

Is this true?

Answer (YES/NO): YES